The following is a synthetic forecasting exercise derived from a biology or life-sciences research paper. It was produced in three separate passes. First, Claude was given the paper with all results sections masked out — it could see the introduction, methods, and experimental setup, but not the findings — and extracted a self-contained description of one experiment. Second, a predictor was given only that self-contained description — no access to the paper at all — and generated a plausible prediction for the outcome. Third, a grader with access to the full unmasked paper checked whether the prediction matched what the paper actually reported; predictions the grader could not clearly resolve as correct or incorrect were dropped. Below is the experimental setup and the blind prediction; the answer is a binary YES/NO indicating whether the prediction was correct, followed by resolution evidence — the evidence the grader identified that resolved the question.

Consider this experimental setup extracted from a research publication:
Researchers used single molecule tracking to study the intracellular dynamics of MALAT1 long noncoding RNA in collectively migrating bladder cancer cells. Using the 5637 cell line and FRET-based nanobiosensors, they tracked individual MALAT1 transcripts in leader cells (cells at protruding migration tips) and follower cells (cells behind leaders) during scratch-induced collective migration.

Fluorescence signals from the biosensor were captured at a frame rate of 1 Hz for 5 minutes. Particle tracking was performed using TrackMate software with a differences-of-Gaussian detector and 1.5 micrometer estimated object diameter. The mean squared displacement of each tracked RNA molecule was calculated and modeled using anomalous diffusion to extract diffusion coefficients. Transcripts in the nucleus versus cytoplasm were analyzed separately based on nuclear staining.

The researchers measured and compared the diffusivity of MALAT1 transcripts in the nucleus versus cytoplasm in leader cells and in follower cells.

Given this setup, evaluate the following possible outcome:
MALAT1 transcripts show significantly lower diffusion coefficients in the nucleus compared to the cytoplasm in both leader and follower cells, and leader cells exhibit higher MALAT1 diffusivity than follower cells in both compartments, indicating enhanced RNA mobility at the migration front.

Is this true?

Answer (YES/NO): NO